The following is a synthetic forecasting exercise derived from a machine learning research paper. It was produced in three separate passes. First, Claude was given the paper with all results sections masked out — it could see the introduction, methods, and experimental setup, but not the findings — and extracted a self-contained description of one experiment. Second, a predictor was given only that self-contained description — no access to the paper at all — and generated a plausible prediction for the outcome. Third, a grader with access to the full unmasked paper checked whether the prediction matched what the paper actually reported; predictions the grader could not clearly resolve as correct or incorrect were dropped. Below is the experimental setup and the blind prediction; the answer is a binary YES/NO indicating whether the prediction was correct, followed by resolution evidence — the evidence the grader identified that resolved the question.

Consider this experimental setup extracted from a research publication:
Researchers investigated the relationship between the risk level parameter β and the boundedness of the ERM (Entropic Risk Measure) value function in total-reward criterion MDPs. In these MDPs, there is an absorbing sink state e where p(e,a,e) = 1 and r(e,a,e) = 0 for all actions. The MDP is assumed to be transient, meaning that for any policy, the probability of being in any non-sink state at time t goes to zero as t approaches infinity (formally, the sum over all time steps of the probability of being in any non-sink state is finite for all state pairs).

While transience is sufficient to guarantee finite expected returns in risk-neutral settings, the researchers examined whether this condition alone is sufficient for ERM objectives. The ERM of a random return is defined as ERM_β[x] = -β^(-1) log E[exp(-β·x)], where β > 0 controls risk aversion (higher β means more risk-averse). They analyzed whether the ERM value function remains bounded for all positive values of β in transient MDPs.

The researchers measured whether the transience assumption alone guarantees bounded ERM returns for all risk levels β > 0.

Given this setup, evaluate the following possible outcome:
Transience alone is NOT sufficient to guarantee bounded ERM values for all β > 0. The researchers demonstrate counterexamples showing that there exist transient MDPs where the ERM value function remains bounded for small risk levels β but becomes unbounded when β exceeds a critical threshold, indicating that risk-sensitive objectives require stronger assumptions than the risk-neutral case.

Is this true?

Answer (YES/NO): NO